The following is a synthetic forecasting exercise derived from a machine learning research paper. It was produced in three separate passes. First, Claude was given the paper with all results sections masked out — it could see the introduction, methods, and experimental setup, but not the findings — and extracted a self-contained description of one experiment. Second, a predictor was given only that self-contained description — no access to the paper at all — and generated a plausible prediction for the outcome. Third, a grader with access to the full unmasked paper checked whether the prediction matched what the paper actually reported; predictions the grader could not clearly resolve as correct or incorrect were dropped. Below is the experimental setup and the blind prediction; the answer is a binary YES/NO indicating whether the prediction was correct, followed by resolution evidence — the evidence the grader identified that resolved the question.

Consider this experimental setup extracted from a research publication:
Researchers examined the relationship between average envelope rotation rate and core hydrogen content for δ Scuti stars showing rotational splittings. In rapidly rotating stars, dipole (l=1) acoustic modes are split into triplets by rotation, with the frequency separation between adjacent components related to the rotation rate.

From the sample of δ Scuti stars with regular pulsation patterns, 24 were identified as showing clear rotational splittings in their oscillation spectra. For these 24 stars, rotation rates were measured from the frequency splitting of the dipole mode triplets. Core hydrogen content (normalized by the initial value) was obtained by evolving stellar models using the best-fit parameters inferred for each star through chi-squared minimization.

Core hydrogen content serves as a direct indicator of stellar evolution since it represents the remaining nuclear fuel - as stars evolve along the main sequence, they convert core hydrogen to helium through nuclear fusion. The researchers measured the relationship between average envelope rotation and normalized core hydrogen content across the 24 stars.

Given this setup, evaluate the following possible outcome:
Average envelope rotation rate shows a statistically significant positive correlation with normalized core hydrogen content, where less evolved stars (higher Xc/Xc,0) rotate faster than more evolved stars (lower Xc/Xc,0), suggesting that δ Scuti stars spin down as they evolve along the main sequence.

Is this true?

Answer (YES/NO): YES